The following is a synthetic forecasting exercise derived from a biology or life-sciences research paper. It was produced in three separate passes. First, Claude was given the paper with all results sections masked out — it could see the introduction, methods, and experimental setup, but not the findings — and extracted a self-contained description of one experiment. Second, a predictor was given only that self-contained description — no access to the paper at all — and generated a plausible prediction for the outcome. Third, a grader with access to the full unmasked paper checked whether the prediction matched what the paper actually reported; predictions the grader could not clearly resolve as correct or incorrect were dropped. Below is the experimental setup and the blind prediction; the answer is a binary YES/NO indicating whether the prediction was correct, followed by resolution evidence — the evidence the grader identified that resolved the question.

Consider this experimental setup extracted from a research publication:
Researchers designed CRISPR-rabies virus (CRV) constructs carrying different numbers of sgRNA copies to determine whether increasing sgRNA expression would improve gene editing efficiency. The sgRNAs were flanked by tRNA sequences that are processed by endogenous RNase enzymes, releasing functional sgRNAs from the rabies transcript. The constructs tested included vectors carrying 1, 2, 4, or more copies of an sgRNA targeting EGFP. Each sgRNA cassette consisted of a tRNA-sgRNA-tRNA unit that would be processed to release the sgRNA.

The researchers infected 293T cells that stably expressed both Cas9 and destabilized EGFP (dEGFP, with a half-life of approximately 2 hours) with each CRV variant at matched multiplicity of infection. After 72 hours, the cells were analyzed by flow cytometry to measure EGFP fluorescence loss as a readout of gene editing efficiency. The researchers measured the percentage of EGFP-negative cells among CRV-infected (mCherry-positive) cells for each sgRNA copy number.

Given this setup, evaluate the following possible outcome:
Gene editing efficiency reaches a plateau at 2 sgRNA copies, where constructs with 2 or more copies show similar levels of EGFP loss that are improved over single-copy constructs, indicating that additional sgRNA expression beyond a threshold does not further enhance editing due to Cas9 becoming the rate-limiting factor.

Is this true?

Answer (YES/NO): NO